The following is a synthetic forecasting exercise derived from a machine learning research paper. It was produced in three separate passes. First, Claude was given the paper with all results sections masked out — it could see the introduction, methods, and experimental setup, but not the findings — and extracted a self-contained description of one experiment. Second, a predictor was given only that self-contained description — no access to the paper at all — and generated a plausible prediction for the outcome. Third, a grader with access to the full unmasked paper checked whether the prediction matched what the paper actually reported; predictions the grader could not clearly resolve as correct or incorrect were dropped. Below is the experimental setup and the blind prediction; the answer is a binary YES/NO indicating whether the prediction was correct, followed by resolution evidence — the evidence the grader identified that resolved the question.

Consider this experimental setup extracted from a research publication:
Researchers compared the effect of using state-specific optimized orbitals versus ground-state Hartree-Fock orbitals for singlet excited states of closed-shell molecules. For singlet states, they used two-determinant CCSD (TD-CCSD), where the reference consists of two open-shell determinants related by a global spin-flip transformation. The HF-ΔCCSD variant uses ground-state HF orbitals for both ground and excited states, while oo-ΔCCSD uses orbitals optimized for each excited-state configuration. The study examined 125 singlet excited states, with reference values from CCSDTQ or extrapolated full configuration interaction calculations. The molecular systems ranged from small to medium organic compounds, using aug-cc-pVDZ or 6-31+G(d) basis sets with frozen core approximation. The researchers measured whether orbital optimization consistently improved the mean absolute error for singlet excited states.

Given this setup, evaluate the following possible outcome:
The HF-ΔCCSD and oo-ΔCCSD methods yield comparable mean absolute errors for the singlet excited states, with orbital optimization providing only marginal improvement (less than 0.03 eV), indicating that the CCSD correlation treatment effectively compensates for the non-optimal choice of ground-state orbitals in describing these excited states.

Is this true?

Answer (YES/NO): YES